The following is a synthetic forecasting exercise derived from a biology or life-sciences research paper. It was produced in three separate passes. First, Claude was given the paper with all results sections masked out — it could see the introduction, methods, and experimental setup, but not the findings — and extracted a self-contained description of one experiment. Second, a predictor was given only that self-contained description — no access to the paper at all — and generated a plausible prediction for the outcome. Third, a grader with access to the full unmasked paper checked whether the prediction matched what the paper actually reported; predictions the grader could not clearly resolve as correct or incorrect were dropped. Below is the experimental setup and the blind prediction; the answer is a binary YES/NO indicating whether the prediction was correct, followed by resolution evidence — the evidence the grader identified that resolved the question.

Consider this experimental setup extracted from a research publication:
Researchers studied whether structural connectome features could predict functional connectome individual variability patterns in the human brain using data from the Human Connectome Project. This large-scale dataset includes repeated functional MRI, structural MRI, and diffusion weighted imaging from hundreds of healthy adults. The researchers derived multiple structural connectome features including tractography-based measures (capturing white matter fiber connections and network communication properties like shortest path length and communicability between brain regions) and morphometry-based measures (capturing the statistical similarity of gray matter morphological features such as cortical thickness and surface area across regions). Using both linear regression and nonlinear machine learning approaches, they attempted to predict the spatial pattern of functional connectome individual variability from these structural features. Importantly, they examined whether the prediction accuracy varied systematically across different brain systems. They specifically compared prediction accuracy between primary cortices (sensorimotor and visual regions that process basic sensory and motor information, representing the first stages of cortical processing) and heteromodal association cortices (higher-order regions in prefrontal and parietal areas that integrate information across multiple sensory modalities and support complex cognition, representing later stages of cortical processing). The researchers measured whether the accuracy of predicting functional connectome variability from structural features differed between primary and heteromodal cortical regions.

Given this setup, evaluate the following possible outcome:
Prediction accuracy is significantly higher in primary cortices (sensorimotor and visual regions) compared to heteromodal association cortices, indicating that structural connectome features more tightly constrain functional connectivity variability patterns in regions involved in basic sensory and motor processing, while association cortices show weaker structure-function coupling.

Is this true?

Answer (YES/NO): YES